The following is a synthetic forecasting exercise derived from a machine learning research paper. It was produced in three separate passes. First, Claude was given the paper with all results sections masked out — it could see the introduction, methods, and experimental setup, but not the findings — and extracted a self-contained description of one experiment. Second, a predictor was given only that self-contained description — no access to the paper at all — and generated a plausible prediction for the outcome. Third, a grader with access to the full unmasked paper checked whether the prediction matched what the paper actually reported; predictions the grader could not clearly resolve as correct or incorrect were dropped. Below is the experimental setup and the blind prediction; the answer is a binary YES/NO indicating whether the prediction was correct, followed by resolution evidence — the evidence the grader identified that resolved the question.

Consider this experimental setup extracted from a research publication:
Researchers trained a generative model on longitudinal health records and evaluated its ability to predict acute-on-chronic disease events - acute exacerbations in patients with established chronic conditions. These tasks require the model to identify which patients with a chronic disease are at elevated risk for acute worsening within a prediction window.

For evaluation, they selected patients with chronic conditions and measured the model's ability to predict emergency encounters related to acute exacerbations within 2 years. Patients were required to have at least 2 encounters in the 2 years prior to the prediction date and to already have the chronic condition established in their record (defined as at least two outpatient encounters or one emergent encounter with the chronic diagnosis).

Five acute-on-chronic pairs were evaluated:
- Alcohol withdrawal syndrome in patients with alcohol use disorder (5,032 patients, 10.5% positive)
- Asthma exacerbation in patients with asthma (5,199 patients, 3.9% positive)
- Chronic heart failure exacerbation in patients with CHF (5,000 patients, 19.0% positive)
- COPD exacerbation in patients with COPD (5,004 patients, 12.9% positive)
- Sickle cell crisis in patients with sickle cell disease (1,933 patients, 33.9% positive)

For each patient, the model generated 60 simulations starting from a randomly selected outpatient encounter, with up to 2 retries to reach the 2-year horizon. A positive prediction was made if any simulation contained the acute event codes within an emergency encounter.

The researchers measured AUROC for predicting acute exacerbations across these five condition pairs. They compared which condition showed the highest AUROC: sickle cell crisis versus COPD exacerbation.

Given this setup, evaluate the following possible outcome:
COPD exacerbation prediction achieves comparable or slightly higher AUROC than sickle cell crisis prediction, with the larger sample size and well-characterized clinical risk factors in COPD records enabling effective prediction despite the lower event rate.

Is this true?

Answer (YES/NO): NO